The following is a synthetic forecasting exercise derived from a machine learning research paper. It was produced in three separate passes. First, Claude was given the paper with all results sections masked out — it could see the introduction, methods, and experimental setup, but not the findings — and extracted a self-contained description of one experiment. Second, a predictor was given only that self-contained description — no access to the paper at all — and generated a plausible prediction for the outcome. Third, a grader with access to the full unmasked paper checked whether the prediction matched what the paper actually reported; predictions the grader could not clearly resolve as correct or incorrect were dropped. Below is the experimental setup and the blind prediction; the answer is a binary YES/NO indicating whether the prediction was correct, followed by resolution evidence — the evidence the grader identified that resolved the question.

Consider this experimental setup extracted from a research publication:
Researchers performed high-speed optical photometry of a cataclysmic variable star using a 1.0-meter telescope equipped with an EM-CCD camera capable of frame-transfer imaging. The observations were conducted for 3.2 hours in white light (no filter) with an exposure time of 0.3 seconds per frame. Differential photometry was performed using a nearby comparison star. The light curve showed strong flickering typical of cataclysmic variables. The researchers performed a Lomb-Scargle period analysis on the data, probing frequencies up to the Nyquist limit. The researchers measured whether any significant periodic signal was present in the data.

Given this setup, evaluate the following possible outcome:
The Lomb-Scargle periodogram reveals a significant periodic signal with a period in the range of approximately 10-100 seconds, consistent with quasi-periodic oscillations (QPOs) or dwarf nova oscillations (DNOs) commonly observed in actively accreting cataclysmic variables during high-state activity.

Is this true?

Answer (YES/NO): NO